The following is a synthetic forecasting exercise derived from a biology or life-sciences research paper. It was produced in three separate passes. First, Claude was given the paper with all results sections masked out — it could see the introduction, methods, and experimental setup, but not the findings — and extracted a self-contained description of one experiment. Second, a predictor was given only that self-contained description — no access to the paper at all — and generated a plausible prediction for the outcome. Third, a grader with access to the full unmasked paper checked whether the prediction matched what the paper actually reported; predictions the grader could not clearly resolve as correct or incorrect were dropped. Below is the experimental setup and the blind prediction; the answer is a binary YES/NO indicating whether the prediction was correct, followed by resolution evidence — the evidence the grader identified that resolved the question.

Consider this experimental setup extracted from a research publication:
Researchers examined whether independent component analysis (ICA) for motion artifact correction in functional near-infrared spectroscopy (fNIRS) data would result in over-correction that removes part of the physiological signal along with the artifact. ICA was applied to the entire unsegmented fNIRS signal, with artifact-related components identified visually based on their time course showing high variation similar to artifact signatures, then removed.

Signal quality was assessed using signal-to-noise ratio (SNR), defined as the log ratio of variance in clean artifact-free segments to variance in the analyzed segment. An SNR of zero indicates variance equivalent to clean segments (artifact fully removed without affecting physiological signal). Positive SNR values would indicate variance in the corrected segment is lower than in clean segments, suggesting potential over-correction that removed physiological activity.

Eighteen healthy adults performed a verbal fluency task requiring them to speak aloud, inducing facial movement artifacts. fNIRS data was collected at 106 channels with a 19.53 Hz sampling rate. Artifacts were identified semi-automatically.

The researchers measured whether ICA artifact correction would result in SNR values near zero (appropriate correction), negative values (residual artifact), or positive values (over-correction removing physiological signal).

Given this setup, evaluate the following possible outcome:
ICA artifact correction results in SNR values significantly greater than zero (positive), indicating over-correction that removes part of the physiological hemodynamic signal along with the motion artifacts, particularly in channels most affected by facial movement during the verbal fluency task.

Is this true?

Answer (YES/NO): NO